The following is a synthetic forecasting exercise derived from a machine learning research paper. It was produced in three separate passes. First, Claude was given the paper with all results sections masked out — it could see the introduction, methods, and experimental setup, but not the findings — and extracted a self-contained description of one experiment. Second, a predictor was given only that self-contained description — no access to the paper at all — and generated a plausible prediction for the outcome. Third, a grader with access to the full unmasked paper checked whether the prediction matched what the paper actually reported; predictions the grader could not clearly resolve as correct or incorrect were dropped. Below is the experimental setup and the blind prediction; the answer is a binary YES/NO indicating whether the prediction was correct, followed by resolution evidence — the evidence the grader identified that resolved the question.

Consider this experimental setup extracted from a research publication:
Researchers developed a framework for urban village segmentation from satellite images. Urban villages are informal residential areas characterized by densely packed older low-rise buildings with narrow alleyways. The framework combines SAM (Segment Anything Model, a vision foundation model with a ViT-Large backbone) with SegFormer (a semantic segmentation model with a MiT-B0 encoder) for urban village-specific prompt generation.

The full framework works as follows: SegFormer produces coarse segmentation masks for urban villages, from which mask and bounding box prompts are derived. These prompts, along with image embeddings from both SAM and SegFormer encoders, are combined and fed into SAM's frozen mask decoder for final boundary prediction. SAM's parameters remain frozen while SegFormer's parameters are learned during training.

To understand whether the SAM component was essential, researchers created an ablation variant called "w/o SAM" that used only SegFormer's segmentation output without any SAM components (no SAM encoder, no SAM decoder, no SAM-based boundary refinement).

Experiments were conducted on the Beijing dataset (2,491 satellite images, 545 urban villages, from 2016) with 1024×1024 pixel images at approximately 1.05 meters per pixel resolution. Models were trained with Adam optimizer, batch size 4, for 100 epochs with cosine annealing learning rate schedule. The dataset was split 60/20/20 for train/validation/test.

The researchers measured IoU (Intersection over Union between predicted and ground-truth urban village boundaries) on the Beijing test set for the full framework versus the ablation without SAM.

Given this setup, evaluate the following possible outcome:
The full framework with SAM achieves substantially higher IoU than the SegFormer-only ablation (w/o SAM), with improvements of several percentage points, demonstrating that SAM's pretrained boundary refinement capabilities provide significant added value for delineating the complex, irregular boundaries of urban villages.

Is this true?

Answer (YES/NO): NO